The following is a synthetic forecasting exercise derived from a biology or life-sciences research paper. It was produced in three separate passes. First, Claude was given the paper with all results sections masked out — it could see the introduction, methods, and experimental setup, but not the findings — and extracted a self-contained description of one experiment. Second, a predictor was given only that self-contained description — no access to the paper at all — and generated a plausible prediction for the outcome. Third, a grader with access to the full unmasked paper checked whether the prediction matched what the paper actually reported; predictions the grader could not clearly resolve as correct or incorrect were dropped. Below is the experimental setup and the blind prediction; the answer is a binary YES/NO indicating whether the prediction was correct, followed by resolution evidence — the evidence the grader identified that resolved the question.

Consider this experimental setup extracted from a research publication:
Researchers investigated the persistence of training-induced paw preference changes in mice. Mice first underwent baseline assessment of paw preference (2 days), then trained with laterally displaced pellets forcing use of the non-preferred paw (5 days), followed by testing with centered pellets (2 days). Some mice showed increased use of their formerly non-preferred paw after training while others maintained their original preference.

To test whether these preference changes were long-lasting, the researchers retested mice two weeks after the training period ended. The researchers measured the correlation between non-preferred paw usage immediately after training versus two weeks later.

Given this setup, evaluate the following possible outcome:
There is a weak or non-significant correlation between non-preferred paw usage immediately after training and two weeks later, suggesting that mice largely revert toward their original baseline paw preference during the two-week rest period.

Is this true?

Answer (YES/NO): NO